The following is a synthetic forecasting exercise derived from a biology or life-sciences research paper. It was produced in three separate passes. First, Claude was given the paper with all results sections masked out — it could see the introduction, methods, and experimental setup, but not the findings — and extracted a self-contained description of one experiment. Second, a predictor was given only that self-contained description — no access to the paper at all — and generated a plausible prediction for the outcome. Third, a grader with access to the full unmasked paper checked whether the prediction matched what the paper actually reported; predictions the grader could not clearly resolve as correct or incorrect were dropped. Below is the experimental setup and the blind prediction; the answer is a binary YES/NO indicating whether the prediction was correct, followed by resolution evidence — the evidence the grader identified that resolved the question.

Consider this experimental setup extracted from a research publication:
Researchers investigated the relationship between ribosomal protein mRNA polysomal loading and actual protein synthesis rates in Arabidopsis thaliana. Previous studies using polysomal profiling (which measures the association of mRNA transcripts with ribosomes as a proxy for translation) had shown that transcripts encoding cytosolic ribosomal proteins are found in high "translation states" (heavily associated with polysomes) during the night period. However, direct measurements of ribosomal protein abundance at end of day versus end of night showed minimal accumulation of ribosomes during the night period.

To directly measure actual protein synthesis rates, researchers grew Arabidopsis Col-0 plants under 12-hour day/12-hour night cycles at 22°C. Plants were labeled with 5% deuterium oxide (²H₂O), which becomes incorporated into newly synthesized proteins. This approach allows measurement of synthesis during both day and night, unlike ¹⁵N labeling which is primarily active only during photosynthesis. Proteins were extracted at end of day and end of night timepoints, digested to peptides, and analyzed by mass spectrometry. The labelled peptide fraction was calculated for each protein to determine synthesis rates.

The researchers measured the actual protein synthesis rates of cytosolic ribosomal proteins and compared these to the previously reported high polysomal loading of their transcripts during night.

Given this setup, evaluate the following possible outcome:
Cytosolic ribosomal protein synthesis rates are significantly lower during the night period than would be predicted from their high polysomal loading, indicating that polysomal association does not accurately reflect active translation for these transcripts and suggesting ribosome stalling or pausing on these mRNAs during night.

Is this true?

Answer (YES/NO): YES